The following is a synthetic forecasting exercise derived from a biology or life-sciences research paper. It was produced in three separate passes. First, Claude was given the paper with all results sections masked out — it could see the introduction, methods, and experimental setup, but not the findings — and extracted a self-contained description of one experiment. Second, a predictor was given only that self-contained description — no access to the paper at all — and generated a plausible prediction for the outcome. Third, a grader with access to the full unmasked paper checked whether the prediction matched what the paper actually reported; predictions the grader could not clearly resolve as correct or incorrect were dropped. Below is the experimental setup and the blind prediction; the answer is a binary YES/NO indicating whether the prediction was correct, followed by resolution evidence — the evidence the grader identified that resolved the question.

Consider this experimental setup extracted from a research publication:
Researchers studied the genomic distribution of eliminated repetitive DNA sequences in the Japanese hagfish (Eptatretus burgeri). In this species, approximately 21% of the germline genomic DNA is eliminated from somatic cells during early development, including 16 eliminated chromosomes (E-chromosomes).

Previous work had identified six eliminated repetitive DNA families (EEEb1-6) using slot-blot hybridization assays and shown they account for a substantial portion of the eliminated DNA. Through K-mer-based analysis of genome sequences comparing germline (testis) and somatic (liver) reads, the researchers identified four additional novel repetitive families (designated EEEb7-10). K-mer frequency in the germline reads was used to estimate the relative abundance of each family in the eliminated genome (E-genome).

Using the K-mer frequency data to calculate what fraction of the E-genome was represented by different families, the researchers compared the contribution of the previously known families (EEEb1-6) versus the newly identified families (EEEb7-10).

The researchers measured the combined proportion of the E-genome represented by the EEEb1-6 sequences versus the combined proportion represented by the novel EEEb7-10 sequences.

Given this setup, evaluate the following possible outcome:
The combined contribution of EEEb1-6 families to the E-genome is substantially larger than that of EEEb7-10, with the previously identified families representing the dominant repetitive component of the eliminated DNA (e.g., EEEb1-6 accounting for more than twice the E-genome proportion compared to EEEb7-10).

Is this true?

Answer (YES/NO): NO